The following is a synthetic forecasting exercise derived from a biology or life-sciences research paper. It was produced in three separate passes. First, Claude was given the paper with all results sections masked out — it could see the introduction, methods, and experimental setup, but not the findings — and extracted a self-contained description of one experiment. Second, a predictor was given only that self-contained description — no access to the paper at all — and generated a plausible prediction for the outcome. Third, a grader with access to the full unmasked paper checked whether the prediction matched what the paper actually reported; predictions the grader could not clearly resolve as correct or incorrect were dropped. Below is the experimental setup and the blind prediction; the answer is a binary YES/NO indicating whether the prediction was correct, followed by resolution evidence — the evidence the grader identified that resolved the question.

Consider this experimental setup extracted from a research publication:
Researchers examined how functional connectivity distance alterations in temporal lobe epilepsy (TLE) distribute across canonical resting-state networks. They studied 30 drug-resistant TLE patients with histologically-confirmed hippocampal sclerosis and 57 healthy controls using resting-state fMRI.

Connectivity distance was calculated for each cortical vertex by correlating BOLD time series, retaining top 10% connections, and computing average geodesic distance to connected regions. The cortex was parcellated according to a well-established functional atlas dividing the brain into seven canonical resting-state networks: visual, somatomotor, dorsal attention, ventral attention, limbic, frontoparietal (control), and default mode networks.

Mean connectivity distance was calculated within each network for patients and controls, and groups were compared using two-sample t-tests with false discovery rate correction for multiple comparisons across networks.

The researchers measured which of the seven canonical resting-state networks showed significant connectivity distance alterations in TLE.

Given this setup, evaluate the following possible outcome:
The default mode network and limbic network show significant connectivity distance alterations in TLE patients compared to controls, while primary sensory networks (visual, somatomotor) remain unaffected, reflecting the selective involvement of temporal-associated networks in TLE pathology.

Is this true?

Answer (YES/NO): NO